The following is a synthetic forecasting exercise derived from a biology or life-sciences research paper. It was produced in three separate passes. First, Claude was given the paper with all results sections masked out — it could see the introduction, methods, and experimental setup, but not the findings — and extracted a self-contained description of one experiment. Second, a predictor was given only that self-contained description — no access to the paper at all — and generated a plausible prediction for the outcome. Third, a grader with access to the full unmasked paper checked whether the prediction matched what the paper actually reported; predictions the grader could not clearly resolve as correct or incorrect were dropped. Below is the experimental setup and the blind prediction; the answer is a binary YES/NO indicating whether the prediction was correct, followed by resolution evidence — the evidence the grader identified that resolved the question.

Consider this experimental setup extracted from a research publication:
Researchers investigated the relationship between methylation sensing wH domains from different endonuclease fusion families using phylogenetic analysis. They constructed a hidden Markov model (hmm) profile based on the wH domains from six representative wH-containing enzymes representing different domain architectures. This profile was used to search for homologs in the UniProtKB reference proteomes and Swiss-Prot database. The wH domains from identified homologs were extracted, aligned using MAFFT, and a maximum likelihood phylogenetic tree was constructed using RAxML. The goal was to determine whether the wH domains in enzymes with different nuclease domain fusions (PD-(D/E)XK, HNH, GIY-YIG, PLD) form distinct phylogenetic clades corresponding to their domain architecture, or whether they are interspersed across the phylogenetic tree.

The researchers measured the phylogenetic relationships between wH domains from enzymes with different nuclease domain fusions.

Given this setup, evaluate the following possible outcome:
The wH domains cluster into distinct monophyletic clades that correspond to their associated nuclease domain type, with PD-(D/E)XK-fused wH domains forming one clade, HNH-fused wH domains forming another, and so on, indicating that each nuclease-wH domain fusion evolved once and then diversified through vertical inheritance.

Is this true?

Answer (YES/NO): NO